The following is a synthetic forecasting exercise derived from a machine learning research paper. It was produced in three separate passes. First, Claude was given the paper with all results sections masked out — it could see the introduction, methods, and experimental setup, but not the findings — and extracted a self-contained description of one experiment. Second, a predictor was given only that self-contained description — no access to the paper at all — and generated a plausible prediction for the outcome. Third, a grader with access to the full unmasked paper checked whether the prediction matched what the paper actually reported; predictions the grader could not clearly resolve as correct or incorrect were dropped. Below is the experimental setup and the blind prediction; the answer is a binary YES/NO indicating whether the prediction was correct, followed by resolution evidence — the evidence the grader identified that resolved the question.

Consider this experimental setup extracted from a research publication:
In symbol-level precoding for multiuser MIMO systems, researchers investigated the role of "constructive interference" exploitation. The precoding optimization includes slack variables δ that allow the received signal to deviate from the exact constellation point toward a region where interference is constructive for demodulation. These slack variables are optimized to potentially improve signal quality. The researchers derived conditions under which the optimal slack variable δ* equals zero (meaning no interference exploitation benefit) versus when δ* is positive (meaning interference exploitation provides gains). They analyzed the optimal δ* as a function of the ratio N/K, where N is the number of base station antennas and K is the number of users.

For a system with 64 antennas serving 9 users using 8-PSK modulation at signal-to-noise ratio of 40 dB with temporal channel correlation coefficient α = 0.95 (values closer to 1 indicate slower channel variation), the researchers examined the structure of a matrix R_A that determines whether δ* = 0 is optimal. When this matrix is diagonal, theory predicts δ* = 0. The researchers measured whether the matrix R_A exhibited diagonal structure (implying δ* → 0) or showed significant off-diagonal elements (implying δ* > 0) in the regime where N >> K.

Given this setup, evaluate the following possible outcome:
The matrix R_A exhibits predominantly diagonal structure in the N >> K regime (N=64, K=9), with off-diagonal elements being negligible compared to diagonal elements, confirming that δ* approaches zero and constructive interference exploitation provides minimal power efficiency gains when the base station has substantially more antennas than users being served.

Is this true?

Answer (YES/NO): YES